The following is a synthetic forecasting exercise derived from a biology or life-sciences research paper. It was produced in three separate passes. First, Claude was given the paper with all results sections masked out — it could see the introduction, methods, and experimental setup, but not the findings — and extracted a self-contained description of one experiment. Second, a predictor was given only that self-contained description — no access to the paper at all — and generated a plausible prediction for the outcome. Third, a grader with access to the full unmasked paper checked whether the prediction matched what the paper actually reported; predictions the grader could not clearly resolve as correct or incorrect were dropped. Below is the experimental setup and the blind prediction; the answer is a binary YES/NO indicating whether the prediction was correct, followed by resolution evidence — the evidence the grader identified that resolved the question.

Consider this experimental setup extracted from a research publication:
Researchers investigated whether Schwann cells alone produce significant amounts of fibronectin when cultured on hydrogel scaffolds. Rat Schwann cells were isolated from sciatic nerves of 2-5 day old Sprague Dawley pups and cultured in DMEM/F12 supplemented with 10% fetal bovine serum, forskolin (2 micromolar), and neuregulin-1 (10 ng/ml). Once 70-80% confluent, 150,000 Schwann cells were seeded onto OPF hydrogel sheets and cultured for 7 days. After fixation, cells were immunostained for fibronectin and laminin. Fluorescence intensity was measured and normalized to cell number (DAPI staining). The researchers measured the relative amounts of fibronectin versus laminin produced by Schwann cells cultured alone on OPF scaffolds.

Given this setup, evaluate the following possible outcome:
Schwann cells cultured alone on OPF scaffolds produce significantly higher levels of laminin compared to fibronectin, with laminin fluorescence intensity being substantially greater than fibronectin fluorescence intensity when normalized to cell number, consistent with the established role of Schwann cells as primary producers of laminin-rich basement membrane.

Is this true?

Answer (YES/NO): YES